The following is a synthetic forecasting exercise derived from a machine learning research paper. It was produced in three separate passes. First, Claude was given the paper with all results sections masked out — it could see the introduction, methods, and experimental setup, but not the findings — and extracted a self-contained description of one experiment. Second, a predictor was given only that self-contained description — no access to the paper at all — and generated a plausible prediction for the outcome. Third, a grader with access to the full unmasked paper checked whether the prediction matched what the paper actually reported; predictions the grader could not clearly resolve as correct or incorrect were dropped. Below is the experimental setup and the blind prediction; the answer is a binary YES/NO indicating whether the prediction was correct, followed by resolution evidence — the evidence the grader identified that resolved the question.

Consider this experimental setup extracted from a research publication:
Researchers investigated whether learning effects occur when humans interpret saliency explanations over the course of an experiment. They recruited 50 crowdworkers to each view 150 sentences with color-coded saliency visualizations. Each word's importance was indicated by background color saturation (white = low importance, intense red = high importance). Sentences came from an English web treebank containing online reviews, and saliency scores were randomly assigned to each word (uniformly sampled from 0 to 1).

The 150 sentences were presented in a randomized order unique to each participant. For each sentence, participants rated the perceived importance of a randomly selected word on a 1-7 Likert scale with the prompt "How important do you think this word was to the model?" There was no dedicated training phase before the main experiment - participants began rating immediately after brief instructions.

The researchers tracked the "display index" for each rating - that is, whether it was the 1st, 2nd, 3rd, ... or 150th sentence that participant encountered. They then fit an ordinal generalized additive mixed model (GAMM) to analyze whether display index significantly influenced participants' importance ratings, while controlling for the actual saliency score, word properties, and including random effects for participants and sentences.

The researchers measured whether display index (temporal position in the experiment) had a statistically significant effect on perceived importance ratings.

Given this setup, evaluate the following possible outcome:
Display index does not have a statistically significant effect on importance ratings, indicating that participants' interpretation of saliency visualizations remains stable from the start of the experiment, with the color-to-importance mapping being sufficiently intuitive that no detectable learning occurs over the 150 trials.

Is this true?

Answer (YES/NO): NO